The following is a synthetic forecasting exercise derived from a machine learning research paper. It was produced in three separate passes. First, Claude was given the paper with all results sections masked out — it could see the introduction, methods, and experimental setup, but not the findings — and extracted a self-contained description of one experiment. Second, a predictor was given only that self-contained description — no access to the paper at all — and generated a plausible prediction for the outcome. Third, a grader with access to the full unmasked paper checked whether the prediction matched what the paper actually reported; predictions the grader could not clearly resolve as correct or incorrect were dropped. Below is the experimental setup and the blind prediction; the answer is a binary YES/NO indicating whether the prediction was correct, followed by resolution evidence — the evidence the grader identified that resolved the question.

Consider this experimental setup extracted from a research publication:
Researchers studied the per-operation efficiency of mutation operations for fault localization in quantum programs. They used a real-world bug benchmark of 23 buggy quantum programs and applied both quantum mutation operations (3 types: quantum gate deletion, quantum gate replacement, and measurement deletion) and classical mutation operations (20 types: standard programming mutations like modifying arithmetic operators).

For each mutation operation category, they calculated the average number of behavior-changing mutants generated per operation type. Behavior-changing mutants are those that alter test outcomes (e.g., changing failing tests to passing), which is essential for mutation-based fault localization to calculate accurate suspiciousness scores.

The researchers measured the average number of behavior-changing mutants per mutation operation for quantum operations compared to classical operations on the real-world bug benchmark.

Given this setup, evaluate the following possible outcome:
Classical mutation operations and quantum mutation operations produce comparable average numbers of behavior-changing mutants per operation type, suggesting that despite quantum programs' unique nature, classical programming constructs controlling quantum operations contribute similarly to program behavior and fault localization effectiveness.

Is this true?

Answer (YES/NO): NO